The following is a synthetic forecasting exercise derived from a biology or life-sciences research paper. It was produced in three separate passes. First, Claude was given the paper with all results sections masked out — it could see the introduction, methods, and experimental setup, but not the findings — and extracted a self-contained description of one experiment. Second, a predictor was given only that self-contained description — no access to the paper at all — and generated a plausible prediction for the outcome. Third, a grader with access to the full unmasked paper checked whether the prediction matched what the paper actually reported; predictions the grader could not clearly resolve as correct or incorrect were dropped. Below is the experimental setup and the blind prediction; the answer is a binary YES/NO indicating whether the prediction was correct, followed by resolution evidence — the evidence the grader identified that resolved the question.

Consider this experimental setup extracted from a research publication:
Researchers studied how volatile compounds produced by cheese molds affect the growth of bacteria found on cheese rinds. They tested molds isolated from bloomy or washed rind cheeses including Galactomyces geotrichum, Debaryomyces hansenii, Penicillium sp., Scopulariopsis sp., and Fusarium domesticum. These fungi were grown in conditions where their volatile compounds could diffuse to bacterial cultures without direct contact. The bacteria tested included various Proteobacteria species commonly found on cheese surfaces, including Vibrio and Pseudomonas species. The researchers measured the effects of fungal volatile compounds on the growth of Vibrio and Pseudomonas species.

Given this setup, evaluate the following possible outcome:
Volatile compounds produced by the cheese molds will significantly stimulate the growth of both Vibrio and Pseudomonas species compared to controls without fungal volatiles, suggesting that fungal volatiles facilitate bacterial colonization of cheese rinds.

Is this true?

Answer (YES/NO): NO